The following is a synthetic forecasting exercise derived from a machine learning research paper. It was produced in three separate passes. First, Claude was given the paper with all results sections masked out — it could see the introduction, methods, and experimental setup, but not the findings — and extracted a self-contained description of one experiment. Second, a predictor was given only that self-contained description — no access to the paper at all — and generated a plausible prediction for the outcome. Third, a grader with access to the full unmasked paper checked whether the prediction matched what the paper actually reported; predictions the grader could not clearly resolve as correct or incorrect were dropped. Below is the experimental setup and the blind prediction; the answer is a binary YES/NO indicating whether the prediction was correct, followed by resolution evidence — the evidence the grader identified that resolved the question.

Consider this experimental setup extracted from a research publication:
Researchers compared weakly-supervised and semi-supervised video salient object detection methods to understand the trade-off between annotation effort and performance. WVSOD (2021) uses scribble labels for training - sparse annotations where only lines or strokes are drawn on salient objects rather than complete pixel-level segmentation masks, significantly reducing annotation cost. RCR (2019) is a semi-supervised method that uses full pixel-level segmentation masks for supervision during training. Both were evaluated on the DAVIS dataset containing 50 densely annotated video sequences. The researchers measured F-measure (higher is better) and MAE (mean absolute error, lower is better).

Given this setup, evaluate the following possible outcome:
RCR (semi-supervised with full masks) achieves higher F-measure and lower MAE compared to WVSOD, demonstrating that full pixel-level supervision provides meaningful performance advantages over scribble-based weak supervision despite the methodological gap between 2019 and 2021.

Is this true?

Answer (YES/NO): YES